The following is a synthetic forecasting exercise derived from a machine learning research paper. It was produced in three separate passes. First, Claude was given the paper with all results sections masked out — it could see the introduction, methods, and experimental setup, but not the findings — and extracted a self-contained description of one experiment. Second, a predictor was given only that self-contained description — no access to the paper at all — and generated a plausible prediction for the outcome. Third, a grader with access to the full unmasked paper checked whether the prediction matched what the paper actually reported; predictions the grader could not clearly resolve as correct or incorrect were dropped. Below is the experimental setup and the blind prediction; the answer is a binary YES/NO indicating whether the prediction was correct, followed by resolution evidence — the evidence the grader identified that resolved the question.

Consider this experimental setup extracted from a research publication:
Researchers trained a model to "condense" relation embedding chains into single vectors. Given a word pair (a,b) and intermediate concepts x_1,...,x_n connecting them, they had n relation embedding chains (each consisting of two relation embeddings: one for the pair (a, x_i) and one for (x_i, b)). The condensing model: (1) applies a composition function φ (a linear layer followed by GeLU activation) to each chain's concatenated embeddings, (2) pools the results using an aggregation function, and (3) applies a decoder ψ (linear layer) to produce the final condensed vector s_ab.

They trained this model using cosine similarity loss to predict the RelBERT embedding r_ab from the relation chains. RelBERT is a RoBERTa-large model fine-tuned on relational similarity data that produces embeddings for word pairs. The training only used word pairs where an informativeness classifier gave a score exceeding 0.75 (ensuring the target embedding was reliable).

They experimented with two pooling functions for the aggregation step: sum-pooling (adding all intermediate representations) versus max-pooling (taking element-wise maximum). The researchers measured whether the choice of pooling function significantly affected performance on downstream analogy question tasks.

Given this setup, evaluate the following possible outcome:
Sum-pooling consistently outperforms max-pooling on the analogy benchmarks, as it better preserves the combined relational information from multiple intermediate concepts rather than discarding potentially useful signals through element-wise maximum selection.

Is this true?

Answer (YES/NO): NO